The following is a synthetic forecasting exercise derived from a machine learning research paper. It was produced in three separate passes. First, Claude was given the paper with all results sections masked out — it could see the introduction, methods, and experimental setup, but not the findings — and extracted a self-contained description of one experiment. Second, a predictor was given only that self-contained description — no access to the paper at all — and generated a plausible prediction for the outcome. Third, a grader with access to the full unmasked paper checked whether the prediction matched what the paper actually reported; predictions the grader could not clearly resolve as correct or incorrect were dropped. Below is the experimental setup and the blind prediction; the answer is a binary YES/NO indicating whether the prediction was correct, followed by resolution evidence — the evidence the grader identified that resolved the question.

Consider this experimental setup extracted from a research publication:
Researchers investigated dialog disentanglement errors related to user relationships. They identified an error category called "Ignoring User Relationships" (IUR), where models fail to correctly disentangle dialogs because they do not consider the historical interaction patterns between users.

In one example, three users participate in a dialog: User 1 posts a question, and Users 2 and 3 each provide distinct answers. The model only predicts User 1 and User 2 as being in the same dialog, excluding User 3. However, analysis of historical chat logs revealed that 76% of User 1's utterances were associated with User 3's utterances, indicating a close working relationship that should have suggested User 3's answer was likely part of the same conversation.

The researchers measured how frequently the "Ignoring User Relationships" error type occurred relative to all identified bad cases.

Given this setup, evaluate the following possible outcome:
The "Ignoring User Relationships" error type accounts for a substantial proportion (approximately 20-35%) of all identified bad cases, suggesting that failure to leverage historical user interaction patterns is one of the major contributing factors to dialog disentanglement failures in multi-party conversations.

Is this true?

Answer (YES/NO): NO